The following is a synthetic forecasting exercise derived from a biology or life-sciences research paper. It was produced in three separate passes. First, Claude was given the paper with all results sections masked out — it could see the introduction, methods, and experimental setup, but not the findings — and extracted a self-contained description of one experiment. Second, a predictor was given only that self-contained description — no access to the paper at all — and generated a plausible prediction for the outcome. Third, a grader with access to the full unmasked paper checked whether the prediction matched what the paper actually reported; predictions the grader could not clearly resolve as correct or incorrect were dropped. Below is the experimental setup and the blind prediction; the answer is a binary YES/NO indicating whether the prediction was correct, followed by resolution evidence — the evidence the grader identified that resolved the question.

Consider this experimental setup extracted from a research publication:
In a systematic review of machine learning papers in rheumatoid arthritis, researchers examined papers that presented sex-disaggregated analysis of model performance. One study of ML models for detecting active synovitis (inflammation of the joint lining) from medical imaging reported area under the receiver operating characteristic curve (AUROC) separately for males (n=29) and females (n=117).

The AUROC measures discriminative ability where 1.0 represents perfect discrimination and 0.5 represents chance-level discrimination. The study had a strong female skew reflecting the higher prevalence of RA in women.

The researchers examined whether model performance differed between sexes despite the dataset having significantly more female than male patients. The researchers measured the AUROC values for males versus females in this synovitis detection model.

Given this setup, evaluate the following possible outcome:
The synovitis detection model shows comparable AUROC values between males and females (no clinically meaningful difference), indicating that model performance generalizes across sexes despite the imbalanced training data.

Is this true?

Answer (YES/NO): YES